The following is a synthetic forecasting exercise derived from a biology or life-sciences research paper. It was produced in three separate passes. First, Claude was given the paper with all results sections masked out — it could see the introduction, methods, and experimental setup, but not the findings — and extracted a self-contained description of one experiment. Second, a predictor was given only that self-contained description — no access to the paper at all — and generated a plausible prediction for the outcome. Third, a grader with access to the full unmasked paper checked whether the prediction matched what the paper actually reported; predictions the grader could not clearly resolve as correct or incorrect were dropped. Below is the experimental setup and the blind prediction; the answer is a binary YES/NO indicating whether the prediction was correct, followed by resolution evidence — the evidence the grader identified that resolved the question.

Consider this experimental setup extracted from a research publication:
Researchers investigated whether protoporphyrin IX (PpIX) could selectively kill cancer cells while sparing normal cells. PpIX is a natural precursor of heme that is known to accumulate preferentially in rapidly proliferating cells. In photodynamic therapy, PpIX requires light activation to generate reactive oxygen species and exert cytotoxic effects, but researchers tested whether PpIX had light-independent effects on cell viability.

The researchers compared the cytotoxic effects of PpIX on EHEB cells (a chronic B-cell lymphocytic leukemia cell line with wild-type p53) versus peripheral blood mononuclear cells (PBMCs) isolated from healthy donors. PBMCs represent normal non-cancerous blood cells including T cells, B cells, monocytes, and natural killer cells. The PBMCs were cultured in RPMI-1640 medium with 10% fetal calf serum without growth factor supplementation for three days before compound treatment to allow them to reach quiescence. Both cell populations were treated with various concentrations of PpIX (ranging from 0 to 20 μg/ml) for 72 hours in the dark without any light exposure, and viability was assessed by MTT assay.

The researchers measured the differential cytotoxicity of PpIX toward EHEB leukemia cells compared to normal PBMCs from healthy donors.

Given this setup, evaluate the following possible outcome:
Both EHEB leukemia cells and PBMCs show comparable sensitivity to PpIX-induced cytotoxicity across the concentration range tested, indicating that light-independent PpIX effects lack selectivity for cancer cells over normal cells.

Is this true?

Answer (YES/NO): NO